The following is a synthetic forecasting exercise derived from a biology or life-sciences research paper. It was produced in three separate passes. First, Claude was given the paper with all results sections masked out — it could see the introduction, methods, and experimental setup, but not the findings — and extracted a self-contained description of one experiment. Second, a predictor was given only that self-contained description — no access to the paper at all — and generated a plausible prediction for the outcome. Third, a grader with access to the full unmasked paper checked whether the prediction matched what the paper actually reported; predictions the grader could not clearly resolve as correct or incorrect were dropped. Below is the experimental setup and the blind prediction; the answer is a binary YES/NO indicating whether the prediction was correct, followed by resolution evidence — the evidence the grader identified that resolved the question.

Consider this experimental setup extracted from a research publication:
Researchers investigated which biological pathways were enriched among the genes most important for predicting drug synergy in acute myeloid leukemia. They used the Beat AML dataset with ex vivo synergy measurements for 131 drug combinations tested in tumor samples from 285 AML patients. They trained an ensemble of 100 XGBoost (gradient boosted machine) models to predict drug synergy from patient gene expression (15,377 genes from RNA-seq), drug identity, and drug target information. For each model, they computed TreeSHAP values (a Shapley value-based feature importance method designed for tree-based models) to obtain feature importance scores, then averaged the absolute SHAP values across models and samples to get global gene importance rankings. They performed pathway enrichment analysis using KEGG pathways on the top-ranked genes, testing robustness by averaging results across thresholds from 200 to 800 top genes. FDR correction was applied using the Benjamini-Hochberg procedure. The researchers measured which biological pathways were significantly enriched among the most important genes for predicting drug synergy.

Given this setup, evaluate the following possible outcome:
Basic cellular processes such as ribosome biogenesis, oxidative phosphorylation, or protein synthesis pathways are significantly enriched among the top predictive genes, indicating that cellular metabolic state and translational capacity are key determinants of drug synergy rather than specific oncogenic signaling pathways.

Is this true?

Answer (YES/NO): NO